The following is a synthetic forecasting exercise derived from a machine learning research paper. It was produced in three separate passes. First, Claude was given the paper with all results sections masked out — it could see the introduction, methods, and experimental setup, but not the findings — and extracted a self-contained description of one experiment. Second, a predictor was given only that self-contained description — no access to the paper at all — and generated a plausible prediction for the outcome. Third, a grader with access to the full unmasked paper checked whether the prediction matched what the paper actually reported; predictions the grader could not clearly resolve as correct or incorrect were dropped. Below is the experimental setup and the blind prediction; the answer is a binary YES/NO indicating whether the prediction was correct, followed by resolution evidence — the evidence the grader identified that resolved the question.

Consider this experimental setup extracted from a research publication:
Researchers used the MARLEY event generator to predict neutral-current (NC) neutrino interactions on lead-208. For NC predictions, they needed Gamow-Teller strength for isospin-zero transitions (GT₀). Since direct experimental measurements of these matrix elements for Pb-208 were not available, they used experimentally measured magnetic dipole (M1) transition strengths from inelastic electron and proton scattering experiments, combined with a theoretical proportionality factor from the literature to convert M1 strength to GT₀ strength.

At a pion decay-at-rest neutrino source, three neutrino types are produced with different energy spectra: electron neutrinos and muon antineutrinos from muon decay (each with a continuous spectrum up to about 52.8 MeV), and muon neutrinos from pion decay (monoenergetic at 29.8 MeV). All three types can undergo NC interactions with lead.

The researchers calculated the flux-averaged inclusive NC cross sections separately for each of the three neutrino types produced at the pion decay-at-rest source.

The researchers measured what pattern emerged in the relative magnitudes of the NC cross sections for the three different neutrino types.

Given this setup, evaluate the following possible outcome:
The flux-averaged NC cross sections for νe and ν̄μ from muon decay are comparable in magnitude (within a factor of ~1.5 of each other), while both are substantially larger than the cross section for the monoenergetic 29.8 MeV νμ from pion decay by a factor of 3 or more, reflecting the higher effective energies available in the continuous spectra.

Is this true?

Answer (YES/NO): NO